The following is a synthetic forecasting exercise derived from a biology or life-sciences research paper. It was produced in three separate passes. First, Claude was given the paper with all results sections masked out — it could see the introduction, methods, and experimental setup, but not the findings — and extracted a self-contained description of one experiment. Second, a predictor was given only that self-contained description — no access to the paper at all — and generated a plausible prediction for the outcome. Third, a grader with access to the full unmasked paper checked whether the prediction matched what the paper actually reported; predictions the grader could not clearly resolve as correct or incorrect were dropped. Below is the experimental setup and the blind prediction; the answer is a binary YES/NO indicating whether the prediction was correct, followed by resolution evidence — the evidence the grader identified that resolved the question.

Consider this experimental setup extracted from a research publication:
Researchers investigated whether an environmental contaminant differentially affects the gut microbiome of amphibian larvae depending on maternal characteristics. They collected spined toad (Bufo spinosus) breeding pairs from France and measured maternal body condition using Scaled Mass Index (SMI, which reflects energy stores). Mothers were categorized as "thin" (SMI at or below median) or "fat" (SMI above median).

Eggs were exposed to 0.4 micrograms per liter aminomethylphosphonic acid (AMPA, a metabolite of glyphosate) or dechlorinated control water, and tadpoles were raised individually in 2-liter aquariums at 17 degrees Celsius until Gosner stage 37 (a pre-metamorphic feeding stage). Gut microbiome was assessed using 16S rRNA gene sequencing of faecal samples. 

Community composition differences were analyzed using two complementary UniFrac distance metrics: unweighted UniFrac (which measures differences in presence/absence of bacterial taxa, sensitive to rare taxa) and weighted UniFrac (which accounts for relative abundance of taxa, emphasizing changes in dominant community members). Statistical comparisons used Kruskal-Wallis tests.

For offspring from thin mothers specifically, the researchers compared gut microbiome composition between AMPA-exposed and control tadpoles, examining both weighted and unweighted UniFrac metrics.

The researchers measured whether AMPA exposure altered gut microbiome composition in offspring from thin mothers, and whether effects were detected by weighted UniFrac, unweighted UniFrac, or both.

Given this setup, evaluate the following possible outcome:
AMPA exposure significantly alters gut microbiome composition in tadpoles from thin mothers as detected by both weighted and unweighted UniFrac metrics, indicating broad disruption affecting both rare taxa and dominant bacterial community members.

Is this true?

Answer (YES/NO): NO